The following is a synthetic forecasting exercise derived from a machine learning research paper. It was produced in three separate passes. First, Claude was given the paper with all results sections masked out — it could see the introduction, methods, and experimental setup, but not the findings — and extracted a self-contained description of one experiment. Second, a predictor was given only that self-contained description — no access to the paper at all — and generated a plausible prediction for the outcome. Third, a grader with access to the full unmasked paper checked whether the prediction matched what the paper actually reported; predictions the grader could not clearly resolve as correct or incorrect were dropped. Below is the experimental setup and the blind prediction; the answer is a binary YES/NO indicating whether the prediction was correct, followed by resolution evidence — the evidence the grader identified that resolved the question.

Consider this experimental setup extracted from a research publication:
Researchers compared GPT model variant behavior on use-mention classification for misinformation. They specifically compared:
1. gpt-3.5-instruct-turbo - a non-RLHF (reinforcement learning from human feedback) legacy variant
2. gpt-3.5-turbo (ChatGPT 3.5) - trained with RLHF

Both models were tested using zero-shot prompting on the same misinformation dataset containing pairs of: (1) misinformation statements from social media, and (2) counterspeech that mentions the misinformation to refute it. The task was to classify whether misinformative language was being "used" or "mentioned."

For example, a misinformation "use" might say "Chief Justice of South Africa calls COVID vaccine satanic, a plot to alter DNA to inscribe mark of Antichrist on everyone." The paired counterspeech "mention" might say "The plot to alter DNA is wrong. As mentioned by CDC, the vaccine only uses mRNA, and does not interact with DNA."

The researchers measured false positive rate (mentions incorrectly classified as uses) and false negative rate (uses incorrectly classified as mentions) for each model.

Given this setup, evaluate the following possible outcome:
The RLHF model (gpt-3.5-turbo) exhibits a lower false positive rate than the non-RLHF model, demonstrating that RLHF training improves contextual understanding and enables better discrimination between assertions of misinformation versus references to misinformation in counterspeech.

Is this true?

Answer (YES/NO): YES